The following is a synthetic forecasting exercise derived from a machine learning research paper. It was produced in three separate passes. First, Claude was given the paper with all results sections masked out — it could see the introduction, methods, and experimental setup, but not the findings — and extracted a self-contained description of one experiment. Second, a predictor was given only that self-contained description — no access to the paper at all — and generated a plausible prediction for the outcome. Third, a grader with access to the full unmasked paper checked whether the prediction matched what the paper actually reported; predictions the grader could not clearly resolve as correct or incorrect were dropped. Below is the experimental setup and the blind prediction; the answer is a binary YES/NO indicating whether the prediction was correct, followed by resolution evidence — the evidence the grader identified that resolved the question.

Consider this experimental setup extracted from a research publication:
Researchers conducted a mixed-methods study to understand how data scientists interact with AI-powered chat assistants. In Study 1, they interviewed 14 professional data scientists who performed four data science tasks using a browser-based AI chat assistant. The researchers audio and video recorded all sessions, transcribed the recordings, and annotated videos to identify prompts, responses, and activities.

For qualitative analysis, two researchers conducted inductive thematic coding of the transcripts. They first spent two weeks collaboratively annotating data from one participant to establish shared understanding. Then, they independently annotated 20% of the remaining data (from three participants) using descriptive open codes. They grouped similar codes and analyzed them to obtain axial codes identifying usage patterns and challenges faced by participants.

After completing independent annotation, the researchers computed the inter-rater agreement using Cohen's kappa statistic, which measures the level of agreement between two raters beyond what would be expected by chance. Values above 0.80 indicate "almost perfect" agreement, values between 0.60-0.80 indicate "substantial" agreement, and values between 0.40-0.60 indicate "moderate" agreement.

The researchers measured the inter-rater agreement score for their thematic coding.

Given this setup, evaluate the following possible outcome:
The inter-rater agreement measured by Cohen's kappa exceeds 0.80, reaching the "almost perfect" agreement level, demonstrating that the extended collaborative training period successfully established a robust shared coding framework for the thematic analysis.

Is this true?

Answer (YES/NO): YES